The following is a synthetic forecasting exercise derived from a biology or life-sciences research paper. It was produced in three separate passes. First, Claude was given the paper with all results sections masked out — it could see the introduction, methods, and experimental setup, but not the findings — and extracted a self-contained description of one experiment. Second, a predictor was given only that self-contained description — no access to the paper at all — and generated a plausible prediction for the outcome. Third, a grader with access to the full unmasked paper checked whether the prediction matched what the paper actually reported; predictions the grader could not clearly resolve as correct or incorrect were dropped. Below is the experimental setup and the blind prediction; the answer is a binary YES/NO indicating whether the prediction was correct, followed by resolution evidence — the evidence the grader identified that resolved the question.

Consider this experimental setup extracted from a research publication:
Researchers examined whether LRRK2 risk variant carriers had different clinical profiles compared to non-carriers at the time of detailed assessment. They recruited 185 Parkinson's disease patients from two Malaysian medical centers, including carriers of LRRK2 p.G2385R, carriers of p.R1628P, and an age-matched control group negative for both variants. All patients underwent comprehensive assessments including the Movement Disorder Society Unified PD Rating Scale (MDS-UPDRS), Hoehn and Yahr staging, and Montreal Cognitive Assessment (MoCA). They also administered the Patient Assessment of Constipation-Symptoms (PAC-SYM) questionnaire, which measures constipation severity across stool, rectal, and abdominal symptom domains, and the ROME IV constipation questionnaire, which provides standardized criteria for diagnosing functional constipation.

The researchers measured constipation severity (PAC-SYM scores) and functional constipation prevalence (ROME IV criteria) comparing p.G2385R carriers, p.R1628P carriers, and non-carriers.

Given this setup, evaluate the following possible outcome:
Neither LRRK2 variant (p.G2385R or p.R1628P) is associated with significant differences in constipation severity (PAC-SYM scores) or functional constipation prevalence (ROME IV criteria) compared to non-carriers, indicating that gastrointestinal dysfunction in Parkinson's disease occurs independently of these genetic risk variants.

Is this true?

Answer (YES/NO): YES